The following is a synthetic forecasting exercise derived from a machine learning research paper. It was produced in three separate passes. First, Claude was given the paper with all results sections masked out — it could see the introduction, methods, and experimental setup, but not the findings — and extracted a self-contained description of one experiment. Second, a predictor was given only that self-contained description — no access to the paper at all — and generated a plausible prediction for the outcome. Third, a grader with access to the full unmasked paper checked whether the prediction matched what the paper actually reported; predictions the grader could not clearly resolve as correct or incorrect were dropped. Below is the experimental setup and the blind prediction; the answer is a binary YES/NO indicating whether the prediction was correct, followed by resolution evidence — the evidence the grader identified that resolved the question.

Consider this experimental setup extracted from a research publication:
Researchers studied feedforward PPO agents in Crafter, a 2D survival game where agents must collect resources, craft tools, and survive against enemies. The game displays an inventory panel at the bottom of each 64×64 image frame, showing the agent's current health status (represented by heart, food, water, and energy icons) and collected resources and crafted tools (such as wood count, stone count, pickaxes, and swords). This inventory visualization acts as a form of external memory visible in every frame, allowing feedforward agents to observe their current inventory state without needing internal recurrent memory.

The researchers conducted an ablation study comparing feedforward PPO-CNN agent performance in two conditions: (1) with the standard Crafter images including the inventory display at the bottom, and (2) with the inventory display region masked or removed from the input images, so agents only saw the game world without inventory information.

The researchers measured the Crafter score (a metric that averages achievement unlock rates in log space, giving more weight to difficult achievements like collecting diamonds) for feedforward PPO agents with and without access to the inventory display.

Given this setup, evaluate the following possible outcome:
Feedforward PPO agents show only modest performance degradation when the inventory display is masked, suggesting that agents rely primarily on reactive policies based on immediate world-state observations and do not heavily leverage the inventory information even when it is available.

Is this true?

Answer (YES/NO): NO